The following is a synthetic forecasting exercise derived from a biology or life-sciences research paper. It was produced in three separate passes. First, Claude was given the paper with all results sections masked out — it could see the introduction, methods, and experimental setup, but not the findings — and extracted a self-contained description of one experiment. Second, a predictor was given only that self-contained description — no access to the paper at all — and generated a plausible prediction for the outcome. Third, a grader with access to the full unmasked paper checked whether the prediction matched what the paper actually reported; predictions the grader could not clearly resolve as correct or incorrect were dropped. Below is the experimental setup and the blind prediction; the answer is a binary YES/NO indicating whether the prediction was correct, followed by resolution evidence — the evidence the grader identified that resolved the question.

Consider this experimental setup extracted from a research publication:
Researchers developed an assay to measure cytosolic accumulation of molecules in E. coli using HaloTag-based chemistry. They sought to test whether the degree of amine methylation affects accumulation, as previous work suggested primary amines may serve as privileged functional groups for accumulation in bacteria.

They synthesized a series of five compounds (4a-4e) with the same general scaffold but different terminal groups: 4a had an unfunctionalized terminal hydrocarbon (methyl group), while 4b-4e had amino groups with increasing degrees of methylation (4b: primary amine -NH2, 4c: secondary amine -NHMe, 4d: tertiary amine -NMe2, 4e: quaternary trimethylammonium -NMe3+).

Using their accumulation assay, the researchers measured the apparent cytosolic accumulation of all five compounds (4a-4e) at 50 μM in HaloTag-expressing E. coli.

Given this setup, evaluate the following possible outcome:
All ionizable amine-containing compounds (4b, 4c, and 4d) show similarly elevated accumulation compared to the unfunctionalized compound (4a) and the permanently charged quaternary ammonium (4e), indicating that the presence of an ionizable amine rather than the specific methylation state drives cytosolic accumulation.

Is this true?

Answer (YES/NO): NO